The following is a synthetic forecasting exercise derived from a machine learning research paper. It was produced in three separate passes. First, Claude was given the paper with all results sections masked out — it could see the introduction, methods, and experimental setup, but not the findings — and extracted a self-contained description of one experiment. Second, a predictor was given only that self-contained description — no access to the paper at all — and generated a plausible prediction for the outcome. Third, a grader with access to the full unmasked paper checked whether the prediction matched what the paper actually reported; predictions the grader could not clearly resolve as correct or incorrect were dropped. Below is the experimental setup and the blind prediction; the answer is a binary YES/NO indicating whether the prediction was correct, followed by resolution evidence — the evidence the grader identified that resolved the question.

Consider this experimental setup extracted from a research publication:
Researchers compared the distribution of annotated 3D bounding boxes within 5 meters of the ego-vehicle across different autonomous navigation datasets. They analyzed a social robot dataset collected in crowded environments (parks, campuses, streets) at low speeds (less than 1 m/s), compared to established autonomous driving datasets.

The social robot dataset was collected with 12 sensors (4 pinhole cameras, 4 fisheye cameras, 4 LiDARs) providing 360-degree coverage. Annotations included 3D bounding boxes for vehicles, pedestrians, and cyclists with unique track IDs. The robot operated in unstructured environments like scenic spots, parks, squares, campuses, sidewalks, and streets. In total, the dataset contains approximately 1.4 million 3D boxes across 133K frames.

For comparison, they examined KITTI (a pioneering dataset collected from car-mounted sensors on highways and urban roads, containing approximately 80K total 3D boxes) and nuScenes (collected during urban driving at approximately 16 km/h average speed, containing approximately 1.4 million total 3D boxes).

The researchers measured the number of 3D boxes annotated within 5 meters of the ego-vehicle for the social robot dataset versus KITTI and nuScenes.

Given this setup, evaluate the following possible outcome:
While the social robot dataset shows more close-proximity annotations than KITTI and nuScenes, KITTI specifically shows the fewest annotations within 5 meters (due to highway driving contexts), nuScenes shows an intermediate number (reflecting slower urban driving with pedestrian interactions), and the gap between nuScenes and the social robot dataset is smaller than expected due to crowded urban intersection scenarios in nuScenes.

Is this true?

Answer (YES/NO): NO